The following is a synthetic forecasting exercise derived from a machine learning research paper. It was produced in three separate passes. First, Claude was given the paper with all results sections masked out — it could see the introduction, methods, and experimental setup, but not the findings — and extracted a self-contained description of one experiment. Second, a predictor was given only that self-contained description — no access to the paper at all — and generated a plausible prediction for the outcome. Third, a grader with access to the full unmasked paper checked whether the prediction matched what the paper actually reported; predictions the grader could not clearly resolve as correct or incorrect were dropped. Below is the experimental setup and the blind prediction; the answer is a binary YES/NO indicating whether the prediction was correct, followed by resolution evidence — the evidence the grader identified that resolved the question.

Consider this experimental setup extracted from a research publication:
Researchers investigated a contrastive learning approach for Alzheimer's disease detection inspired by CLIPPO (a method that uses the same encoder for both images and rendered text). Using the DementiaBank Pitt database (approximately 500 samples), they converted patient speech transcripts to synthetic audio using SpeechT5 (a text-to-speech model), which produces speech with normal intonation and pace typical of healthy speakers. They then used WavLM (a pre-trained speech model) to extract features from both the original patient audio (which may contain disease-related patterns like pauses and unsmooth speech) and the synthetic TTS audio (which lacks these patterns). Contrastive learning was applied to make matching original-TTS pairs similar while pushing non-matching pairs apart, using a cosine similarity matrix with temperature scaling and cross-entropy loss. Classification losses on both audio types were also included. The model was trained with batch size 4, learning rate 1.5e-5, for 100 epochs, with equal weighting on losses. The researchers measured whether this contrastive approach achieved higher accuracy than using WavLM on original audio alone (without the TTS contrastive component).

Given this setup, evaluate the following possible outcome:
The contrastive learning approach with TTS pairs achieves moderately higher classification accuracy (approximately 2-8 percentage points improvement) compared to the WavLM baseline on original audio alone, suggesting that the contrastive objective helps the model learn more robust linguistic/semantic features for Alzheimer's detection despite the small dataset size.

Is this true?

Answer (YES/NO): YES